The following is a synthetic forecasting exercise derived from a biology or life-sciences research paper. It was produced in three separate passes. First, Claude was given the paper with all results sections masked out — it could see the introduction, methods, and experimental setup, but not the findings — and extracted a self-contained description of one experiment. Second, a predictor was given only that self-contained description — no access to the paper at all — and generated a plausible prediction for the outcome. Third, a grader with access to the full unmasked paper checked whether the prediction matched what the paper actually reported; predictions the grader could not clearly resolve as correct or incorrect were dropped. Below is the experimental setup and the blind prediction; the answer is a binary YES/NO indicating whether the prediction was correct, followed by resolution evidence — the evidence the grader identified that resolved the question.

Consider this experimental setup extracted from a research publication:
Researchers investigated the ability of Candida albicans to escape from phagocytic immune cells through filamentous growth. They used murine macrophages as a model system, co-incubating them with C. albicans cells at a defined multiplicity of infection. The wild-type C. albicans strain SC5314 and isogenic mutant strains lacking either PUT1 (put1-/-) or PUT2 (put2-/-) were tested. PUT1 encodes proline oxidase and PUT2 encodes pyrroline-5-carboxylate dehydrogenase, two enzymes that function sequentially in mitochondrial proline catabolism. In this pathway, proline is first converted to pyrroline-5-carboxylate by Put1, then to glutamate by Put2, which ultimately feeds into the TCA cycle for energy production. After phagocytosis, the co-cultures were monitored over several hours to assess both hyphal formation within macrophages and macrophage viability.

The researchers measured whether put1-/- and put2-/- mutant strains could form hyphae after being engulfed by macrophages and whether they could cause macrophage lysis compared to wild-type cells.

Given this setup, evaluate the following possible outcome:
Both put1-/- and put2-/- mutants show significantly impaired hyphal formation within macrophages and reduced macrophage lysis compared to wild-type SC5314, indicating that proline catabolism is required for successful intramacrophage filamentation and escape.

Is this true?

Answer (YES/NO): YES